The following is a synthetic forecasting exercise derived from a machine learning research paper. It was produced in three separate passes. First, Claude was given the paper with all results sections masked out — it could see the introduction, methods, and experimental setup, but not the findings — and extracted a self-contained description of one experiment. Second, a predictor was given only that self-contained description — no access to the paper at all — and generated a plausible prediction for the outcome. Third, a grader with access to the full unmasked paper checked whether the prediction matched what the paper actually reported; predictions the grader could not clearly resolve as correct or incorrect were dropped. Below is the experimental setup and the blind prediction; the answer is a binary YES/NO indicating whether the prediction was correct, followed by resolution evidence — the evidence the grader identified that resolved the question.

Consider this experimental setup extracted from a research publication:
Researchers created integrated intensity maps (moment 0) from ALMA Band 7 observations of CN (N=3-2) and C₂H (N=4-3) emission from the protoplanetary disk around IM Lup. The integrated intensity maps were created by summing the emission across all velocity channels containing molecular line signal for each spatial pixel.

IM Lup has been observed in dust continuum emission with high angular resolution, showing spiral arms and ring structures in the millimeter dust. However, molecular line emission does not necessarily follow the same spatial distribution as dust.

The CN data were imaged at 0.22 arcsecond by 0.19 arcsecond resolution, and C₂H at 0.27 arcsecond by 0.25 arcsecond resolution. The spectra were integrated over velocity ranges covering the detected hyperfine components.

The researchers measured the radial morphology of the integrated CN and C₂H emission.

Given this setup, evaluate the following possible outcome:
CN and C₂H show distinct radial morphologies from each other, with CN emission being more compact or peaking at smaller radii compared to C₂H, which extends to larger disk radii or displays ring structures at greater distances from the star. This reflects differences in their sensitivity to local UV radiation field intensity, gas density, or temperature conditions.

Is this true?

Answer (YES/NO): NO